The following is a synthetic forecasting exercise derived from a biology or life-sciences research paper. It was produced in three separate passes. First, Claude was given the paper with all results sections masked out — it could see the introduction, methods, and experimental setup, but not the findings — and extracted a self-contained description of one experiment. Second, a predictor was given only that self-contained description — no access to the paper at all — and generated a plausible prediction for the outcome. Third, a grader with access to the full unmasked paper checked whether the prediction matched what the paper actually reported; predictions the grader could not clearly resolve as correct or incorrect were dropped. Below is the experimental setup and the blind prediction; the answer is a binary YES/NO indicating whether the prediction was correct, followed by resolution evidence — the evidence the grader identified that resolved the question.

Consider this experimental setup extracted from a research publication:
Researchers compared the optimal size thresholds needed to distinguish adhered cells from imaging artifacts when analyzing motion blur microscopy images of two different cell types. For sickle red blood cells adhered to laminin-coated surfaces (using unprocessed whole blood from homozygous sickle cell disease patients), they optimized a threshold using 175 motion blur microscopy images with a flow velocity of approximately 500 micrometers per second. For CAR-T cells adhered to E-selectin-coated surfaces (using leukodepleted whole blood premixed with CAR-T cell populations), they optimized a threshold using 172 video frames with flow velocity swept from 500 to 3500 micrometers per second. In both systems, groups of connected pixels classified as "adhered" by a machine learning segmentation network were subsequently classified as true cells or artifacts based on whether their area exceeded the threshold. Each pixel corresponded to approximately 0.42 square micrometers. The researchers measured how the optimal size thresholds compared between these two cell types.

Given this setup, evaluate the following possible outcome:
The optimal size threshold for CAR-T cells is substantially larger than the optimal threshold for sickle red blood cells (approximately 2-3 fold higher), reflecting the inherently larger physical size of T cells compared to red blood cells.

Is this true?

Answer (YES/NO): NO